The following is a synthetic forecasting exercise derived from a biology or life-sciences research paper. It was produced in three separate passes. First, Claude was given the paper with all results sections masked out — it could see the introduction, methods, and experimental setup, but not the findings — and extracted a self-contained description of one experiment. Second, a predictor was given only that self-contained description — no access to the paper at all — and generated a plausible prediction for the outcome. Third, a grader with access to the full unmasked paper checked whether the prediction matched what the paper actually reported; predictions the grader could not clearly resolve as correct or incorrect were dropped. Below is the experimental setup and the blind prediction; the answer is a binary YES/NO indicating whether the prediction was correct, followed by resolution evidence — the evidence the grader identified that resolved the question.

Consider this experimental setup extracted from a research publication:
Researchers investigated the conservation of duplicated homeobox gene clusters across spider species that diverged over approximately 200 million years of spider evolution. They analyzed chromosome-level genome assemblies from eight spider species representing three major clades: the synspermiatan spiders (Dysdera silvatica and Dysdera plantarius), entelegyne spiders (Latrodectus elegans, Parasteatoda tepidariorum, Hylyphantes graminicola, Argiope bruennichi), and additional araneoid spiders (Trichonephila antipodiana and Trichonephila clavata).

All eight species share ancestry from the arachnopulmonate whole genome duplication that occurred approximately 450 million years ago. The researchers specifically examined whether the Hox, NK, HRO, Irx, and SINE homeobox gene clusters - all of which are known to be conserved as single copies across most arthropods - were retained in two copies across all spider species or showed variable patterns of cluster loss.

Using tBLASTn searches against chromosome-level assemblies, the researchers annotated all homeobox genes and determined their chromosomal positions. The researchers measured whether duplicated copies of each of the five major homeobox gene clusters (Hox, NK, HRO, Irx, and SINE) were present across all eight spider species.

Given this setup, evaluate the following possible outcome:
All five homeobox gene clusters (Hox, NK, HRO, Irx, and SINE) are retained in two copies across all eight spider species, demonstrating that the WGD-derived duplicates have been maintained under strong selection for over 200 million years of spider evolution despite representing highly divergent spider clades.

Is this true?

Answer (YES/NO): NO